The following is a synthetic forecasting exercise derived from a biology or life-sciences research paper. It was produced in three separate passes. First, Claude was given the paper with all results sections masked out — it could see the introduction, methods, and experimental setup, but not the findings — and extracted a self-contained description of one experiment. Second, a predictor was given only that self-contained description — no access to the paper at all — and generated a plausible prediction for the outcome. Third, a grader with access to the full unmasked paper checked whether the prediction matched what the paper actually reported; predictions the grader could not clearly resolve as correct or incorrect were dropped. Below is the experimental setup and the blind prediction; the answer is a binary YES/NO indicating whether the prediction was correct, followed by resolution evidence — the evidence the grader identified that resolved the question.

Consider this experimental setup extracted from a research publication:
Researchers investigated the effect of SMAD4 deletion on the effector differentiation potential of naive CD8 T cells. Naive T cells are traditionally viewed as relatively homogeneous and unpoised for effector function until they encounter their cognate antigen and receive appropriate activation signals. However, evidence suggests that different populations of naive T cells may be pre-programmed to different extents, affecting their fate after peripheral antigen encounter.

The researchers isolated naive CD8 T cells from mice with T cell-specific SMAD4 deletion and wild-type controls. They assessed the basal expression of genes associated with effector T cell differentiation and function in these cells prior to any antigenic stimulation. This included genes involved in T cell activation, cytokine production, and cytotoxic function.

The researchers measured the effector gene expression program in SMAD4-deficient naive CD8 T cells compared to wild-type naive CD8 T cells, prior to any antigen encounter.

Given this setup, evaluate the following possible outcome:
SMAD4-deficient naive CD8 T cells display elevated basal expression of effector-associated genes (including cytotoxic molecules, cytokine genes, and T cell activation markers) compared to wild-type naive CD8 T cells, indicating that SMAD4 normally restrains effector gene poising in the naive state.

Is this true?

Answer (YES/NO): NO